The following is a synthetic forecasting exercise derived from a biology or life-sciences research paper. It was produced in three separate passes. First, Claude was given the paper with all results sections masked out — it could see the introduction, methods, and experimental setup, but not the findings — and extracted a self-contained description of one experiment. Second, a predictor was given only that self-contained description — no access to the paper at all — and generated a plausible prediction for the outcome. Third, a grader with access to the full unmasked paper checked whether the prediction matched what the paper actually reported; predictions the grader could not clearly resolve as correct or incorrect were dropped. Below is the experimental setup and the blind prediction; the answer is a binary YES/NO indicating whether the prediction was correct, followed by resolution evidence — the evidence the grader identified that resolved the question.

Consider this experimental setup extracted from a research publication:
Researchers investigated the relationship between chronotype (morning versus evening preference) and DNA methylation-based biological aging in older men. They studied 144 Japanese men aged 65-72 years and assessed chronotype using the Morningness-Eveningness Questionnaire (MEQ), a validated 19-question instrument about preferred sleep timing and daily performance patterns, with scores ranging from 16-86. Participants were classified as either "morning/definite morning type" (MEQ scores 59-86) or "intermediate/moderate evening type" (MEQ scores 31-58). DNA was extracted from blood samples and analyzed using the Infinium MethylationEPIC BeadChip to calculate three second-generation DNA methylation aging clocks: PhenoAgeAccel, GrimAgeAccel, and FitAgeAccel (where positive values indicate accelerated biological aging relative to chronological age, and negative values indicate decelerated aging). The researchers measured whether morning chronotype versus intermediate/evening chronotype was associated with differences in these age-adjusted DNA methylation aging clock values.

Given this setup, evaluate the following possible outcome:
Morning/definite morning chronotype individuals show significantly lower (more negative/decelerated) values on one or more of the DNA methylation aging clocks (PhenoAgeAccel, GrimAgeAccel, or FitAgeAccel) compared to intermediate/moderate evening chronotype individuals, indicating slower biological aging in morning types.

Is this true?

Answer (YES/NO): YES